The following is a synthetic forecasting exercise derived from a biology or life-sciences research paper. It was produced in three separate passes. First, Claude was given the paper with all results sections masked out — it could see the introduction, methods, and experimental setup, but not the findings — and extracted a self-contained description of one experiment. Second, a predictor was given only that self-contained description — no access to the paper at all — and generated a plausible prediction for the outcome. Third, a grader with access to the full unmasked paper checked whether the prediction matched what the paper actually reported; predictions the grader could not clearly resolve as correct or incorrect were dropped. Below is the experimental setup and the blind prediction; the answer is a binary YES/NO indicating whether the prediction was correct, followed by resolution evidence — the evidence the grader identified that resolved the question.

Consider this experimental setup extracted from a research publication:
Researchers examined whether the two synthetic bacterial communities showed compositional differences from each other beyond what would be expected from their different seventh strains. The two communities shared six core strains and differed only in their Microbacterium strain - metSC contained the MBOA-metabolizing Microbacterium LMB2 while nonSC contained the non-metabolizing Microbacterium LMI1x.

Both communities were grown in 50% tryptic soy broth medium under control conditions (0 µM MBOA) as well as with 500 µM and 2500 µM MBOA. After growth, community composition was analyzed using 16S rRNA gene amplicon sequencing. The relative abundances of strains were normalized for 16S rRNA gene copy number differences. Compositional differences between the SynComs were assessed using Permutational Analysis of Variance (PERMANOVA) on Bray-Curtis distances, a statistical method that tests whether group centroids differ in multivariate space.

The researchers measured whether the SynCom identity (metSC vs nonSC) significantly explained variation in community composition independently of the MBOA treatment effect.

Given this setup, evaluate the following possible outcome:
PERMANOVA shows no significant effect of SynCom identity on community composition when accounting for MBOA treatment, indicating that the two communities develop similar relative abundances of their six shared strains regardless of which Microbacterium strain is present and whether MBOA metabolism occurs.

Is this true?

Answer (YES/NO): YES